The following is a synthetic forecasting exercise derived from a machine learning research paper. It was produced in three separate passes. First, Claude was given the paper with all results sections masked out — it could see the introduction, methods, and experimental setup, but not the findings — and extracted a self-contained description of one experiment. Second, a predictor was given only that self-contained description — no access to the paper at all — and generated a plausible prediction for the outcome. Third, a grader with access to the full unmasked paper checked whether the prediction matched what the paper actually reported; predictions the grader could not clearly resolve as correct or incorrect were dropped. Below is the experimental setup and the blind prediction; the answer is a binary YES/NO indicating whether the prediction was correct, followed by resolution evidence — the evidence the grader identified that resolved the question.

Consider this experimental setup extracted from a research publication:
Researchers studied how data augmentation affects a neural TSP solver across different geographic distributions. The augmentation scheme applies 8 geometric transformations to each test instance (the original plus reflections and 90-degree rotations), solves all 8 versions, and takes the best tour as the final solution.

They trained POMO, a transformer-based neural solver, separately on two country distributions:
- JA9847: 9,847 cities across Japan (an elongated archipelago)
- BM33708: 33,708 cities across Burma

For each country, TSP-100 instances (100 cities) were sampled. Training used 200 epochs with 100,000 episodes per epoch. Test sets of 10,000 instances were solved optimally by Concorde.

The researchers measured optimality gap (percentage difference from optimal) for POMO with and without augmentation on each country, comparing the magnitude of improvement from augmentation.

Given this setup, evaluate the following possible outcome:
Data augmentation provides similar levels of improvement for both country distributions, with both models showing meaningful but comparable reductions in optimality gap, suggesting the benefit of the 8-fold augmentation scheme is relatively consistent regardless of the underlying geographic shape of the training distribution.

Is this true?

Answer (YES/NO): NO